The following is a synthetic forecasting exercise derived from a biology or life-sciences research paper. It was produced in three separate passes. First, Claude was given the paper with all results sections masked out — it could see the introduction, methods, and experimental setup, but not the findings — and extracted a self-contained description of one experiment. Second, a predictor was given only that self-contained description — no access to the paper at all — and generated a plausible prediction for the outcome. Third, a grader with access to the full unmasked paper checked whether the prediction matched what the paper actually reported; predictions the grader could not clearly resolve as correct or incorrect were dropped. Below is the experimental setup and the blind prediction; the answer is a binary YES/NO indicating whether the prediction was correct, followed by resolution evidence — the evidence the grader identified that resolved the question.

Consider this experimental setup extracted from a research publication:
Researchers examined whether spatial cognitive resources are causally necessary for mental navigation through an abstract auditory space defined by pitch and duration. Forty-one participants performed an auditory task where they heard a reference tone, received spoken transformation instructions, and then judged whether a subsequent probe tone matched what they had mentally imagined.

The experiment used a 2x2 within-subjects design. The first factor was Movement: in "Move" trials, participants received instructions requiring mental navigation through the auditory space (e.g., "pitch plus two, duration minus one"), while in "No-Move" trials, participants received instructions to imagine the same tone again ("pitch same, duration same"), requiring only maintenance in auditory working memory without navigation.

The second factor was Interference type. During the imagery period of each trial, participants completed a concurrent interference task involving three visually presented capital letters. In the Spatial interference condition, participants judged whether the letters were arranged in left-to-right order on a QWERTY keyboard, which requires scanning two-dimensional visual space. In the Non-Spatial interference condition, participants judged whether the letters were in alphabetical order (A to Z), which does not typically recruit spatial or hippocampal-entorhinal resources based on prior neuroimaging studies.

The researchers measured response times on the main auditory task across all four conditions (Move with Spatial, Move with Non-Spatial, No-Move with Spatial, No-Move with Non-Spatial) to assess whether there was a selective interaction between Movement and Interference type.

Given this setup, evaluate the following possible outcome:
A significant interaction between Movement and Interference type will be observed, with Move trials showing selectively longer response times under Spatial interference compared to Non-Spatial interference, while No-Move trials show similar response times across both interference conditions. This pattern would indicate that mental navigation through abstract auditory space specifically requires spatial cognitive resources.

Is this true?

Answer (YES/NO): YES